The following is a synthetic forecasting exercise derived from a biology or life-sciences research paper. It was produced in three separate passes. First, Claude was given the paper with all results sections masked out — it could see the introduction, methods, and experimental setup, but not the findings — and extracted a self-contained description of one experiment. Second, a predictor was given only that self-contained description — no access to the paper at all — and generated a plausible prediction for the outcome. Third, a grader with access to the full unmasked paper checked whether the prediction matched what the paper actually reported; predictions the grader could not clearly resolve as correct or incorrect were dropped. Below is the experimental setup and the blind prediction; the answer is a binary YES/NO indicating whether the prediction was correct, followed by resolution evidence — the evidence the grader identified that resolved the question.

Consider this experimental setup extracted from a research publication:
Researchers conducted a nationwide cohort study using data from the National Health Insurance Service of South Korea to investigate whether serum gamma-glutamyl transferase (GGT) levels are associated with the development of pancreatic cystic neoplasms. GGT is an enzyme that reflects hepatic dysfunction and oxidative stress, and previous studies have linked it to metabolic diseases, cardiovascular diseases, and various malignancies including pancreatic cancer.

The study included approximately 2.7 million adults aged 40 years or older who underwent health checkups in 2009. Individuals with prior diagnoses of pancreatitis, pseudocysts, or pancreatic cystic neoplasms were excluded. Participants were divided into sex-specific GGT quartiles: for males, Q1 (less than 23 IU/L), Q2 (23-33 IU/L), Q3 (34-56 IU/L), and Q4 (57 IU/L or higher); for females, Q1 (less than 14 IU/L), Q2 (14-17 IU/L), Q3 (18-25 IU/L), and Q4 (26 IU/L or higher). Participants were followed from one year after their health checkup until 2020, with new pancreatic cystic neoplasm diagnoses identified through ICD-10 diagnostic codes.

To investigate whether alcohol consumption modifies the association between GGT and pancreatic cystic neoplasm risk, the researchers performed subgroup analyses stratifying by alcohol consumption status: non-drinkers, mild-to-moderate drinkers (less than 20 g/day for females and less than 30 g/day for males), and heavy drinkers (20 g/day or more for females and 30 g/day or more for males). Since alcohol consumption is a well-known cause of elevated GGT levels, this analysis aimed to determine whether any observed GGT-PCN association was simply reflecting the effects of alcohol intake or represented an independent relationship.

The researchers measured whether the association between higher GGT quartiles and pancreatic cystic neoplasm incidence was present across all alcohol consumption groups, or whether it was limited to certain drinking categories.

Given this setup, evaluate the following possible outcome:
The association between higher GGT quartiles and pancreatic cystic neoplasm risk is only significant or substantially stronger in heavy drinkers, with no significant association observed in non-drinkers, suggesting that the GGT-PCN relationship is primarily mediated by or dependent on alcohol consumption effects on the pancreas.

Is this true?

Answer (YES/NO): NO